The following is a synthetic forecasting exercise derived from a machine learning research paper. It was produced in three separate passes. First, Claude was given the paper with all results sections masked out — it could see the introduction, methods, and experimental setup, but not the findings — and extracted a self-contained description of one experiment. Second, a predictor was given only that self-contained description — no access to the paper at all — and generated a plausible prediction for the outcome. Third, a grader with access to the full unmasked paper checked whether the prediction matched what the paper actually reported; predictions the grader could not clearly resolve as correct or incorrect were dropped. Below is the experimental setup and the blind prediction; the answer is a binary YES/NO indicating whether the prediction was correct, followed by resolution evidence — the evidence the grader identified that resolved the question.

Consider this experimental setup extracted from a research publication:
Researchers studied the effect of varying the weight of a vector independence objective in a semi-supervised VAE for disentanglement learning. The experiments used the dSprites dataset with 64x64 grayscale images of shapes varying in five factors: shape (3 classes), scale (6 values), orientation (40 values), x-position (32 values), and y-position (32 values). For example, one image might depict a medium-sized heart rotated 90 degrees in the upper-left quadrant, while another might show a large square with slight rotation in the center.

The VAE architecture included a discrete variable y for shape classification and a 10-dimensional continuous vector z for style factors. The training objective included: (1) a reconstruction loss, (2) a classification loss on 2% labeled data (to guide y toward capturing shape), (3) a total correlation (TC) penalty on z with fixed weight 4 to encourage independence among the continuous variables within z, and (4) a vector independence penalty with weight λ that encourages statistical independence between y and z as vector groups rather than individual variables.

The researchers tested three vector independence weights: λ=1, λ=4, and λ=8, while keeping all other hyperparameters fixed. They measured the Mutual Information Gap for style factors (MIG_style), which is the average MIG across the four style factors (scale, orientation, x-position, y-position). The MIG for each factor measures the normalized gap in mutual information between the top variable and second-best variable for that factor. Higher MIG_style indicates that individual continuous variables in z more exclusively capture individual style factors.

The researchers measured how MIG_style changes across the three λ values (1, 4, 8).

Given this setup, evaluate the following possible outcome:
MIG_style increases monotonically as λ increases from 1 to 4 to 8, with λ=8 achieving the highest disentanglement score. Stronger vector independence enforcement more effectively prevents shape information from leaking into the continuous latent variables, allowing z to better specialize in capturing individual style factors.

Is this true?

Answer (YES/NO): NO